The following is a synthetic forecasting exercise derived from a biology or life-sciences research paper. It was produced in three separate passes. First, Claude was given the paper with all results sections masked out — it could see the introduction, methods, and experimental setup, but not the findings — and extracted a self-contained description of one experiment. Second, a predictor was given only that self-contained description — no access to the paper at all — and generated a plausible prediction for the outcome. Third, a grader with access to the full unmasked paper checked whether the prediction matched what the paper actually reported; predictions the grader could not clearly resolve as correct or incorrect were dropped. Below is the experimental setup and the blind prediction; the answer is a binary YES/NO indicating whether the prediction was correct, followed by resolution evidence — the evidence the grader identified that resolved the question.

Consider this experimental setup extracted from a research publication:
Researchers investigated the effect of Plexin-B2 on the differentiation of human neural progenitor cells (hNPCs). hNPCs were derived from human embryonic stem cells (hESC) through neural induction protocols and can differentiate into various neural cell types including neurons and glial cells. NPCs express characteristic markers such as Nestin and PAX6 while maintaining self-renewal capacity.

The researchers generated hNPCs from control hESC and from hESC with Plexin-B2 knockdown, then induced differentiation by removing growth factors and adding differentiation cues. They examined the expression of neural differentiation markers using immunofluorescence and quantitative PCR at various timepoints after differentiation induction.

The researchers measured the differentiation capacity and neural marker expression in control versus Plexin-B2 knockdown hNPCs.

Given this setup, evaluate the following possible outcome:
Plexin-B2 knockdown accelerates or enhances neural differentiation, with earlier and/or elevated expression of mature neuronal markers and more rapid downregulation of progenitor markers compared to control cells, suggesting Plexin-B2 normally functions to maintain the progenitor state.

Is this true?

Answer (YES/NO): YES